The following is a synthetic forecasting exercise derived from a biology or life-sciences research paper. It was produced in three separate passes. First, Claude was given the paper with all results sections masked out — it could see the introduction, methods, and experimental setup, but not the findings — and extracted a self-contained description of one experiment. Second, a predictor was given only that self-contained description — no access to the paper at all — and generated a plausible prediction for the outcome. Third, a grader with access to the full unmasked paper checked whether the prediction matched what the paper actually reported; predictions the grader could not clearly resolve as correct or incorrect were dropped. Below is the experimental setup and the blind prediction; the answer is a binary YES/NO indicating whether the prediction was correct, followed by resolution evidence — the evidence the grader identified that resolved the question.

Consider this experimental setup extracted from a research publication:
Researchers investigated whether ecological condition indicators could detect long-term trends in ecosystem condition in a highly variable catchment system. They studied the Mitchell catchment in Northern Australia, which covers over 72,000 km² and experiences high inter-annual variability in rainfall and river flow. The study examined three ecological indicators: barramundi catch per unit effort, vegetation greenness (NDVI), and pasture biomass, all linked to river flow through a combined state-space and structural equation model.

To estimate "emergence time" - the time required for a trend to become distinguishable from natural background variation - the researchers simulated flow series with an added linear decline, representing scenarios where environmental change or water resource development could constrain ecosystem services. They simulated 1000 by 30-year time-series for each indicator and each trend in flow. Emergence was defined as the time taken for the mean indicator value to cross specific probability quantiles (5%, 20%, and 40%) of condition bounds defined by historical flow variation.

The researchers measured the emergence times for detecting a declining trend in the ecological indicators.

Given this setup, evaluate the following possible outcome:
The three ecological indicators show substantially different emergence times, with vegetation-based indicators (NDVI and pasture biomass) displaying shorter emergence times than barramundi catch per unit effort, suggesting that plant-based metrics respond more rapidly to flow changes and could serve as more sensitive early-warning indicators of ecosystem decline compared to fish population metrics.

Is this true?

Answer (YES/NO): NO